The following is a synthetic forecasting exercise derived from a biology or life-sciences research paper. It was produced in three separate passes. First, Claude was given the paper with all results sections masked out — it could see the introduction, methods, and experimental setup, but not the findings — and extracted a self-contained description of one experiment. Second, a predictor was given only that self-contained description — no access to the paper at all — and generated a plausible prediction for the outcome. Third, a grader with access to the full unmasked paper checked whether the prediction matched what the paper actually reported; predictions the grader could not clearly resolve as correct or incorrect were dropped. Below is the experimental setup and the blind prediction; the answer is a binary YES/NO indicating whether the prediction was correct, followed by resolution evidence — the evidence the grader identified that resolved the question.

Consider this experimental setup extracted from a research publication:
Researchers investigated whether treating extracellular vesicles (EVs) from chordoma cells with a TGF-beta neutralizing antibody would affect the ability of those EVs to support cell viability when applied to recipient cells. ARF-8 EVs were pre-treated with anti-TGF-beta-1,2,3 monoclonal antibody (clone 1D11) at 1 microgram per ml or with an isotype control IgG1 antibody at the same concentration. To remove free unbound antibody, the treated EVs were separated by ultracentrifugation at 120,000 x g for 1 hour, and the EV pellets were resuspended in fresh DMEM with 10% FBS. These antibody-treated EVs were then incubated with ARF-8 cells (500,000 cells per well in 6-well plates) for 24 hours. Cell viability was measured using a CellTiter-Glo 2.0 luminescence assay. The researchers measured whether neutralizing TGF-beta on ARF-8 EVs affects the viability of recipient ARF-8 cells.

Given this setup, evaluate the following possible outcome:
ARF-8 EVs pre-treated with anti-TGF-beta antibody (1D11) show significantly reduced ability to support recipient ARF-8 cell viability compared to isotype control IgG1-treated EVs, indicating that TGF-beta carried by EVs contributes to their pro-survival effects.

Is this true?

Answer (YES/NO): YES